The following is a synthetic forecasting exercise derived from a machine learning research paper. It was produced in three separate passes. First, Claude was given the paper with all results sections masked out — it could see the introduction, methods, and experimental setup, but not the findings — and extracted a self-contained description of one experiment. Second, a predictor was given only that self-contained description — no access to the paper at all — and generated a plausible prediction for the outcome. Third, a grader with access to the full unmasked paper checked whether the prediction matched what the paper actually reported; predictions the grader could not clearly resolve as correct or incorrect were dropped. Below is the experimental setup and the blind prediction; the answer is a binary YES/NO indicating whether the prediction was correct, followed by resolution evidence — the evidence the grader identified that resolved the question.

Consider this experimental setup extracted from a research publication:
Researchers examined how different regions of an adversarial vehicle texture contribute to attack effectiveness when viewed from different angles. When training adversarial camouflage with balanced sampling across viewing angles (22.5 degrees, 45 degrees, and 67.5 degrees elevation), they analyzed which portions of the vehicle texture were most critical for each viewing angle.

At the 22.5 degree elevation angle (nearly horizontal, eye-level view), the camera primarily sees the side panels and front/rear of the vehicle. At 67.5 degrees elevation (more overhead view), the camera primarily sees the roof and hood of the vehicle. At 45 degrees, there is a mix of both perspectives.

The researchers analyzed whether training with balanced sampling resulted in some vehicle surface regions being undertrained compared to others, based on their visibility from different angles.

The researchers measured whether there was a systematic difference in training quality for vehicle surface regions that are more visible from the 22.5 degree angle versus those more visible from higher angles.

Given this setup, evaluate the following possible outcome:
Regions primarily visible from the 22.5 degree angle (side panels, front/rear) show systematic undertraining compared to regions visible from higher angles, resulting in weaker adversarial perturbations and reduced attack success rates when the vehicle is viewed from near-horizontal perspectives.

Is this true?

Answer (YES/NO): YES